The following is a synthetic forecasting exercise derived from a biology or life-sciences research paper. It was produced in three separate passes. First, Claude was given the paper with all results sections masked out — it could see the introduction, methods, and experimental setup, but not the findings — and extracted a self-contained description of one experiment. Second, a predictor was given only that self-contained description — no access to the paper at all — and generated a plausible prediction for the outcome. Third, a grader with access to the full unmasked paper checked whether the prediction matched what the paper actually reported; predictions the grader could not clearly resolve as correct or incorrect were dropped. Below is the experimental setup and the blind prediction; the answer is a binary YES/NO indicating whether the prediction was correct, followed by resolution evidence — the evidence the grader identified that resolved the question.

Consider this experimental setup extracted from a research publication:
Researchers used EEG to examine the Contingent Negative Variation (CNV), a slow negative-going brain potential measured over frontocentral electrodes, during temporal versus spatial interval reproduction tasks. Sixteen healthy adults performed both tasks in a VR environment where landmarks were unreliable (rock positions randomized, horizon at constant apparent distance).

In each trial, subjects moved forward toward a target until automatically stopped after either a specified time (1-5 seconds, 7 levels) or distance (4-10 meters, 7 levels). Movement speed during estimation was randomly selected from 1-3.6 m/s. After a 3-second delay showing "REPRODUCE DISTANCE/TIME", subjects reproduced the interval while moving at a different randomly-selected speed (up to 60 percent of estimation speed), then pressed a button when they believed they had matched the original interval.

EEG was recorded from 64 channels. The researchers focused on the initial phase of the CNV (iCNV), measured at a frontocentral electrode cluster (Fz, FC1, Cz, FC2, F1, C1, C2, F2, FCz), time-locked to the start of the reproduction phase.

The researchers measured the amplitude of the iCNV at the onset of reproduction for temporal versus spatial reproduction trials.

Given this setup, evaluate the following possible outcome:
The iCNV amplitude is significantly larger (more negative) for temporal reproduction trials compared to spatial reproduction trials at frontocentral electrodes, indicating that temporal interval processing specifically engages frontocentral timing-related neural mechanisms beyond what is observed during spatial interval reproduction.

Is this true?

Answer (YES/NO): YES